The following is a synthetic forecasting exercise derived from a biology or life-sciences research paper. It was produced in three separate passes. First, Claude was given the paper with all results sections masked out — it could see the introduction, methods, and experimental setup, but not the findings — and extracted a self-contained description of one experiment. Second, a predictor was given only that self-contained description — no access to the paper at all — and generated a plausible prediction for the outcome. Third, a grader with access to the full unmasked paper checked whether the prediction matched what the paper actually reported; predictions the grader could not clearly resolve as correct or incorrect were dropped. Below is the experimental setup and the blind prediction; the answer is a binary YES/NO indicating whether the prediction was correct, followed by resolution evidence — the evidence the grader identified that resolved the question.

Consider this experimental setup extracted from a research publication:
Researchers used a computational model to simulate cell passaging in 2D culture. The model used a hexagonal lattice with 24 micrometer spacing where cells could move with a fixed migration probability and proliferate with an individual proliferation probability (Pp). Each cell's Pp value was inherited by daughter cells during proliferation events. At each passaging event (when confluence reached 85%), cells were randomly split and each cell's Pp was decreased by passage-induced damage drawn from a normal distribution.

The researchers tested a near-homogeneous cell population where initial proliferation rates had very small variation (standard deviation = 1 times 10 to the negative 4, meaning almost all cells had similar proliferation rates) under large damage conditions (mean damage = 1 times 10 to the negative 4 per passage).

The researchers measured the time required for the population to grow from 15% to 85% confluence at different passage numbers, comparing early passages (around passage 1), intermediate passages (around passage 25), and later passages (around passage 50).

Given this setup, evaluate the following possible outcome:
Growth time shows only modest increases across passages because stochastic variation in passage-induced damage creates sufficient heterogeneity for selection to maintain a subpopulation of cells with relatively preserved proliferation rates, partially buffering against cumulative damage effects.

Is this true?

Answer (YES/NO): NO